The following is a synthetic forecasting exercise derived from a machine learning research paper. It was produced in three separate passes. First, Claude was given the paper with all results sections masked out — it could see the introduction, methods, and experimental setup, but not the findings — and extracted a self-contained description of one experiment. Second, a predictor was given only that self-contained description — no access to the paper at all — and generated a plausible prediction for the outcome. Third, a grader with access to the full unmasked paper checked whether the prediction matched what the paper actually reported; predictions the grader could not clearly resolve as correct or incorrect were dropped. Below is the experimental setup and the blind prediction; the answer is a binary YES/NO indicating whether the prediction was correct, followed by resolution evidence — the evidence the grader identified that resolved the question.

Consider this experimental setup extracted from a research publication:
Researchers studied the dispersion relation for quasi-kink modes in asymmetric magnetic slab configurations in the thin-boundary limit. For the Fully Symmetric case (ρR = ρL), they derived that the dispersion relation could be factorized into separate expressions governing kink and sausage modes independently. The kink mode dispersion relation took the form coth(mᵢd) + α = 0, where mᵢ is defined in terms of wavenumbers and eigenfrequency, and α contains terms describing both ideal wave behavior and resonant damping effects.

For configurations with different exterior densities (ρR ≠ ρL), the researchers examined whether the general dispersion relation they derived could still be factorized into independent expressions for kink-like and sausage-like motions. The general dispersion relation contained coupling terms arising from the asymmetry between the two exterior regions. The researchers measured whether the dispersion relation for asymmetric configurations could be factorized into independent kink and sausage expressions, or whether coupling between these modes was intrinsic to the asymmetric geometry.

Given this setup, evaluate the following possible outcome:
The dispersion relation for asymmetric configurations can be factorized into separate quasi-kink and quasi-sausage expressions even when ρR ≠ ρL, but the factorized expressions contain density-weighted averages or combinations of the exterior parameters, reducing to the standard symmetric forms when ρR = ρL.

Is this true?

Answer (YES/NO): NO